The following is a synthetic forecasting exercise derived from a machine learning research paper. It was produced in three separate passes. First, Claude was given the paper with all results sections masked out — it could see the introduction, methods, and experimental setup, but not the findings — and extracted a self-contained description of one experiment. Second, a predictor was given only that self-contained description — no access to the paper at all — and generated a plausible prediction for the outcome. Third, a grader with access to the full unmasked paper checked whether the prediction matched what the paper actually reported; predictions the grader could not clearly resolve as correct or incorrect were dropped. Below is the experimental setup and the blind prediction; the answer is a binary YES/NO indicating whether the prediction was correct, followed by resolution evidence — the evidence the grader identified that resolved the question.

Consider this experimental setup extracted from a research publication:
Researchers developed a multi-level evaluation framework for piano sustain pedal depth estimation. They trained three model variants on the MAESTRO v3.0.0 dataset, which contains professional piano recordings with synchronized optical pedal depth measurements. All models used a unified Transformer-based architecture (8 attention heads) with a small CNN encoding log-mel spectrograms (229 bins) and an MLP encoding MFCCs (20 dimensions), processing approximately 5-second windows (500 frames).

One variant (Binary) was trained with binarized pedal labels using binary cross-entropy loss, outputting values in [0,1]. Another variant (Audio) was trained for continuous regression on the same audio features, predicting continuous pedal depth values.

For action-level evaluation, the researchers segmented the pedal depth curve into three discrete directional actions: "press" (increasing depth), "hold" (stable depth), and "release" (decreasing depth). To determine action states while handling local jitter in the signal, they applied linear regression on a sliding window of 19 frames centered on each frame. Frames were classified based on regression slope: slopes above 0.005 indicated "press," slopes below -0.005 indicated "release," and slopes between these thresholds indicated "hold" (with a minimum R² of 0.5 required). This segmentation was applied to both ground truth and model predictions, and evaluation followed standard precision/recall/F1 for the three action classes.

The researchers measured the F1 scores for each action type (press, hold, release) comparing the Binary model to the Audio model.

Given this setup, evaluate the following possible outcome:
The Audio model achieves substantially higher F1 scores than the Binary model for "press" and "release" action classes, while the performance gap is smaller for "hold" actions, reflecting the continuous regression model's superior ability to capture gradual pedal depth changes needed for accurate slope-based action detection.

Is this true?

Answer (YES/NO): NO